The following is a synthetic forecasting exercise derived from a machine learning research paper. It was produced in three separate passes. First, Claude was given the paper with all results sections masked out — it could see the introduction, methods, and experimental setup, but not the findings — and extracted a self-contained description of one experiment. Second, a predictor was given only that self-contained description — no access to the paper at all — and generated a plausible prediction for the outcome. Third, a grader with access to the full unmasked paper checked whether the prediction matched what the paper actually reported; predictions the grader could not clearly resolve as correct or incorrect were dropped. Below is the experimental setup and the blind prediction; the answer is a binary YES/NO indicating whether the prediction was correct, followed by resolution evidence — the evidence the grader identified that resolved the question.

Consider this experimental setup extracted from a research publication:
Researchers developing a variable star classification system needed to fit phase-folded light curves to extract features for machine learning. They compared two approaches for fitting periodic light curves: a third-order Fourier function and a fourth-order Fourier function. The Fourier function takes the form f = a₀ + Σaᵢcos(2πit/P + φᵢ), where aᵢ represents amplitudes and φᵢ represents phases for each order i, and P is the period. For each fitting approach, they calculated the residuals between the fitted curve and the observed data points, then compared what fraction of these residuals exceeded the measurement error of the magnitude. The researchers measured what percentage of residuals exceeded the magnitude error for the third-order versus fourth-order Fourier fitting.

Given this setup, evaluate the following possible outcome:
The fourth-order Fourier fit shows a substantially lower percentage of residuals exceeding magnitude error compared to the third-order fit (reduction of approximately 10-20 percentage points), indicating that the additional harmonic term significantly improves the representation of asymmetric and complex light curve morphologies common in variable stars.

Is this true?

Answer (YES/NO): NO